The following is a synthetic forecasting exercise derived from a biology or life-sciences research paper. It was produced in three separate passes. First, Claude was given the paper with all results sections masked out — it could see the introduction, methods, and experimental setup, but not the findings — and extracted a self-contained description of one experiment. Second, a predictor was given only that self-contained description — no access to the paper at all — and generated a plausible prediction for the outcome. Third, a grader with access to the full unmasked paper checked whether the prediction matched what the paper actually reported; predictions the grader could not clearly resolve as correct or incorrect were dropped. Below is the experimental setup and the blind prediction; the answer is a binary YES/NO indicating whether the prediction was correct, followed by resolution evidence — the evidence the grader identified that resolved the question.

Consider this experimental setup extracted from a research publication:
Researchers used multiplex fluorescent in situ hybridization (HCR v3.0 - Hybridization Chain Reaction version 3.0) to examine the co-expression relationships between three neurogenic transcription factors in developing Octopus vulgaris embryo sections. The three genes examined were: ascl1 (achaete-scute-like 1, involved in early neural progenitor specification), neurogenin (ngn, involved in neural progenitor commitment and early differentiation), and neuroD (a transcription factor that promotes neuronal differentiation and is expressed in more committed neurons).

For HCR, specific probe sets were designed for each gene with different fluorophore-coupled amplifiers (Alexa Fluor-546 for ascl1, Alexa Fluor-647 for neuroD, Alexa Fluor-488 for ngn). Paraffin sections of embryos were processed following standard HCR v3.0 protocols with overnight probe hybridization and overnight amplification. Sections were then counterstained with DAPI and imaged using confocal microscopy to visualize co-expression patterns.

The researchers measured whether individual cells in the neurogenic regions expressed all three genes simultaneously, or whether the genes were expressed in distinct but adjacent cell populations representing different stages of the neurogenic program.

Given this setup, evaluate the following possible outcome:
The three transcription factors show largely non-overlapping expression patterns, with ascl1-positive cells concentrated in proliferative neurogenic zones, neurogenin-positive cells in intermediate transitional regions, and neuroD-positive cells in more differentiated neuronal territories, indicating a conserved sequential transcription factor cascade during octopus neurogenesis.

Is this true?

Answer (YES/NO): NO